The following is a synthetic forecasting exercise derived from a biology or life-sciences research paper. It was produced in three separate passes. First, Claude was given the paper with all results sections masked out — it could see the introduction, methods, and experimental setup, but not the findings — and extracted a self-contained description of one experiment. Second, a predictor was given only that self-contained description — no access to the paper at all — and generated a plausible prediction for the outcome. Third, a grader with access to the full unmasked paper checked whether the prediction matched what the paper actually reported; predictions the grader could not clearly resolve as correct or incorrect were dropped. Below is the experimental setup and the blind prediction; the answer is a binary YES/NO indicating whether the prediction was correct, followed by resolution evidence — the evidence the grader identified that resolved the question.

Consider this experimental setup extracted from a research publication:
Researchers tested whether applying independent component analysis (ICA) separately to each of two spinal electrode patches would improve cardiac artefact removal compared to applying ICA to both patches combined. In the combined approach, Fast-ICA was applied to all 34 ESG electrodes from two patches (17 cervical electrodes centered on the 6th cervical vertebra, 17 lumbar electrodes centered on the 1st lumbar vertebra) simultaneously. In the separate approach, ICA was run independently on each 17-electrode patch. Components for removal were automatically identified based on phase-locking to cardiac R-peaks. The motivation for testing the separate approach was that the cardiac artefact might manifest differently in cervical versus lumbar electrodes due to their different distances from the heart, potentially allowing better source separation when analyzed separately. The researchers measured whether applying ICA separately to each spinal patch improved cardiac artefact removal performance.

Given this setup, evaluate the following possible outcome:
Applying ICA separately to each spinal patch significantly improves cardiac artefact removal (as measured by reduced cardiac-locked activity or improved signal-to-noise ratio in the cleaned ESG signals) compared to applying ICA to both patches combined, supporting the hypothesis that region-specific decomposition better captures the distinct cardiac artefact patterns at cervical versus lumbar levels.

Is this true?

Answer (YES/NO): NO